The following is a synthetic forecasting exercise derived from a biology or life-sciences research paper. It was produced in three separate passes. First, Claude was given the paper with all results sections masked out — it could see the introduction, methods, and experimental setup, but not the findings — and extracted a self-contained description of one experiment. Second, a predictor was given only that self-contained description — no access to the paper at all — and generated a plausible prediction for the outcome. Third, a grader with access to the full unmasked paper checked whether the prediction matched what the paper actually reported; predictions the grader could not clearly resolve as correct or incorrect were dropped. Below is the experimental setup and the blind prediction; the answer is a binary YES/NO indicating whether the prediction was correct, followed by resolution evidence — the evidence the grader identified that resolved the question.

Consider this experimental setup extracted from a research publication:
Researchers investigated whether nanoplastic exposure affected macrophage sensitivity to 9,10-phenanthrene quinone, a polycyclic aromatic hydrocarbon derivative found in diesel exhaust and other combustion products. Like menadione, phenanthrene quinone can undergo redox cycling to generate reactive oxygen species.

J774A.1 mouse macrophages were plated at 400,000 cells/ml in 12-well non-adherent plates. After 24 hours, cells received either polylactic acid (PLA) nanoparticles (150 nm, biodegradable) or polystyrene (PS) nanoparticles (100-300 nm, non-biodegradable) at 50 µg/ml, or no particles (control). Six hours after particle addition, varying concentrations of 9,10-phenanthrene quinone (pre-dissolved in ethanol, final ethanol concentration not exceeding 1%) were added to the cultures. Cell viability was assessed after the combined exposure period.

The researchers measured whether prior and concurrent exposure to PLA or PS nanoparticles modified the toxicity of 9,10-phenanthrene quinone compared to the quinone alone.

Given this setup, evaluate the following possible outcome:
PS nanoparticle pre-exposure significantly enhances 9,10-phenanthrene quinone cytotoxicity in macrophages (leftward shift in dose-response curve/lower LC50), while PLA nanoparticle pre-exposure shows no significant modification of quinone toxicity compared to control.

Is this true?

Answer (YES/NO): NO